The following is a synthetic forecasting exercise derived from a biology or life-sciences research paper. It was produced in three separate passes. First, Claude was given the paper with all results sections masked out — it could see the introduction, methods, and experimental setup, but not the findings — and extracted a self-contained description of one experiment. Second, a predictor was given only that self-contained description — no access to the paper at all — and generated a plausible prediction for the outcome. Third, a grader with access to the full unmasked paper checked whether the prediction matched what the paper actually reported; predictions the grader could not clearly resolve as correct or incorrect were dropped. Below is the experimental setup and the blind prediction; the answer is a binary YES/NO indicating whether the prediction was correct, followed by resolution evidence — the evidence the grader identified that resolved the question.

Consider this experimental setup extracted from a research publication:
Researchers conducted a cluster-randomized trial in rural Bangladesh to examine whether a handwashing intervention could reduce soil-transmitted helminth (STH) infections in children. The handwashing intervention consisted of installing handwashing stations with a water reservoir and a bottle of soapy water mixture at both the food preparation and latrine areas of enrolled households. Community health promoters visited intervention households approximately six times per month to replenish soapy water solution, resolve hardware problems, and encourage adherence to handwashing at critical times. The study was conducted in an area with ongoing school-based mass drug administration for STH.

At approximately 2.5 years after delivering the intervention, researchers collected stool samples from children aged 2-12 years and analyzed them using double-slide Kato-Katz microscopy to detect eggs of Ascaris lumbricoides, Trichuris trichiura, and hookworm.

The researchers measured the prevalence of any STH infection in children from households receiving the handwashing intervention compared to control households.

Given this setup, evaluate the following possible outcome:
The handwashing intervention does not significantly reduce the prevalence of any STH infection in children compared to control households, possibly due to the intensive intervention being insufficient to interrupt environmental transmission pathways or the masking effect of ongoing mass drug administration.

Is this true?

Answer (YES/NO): YES